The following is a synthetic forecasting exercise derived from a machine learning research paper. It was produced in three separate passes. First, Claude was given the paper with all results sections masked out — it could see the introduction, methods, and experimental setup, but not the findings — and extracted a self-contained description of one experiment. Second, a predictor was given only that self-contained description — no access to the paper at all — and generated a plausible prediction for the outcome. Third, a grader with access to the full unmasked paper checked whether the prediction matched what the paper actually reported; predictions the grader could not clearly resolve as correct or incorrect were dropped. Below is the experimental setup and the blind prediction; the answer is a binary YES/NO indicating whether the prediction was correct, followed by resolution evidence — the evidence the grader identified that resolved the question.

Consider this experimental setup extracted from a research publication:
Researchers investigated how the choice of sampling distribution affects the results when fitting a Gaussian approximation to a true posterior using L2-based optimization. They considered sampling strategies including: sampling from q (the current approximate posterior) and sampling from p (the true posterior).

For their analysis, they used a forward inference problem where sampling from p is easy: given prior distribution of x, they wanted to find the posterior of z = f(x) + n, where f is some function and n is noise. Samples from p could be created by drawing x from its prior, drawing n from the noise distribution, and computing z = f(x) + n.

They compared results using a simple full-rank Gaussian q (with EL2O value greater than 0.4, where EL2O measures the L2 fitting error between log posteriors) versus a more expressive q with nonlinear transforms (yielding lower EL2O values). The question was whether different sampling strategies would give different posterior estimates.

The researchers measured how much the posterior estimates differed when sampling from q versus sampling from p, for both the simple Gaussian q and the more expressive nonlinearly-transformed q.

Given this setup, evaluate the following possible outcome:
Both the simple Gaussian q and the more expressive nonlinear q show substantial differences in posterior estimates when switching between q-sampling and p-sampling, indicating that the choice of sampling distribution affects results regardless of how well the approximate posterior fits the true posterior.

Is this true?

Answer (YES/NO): NO